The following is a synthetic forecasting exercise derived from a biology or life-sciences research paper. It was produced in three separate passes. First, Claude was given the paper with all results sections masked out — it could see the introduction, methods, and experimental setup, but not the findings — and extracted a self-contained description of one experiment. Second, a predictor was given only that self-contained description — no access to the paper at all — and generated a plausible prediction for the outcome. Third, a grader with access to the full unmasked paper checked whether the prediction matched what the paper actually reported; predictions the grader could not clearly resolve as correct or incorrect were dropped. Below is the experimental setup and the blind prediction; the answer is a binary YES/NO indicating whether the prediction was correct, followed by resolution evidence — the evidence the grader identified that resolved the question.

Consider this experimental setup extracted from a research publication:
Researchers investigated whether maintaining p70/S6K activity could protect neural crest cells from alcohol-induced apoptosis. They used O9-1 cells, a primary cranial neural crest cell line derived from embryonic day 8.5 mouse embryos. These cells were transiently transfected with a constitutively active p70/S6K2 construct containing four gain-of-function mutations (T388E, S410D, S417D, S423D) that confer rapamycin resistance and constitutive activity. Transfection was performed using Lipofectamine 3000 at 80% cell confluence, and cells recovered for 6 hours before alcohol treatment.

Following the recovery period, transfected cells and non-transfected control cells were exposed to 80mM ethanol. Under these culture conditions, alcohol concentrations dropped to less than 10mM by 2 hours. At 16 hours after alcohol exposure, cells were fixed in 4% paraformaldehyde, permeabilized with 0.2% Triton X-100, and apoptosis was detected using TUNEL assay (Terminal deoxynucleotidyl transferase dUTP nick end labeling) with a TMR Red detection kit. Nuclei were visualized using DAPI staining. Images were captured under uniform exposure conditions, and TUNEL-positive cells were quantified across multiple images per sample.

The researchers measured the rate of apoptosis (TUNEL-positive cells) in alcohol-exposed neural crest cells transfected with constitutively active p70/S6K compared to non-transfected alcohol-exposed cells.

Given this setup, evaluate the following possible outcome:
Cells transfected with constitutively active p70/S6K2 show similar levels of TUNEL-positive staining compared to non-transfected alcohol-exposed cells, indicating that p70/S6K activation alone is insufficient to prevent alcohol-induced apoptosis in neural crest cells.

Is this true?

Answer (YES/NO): NO